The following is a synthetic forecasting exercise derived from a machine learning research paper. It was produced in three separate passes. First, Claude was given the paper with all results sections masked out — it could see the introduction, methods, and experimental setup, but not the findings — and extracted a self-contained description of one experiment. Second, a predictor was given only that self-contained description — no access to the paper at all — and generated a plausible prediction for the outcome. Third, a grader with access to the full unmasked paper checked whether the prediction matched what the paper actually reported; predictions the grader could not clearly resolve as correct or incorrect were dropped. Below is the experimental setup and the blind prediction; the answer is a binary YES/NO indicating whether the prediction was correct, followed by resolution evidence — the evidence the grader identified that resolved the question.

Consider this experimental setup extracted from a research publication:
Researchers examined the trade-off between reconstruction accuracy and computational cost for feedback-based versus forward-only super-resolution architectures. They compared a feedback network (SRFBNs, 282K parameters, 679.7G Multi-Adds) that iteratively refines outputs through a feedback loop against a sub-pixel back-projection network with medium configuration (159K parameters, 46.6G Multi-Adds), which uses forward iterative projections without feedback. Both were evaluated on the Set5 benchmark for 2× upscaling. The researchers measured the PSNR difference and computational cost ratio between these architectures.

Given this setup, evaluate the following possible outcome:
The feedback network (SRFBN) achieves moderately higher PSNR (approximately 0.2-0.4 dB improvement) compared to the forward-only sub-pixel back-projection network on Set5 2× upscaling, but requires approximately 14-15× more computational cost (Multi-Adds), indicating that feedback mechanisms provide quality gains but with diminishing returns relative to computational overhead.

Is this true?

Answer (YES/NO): NO